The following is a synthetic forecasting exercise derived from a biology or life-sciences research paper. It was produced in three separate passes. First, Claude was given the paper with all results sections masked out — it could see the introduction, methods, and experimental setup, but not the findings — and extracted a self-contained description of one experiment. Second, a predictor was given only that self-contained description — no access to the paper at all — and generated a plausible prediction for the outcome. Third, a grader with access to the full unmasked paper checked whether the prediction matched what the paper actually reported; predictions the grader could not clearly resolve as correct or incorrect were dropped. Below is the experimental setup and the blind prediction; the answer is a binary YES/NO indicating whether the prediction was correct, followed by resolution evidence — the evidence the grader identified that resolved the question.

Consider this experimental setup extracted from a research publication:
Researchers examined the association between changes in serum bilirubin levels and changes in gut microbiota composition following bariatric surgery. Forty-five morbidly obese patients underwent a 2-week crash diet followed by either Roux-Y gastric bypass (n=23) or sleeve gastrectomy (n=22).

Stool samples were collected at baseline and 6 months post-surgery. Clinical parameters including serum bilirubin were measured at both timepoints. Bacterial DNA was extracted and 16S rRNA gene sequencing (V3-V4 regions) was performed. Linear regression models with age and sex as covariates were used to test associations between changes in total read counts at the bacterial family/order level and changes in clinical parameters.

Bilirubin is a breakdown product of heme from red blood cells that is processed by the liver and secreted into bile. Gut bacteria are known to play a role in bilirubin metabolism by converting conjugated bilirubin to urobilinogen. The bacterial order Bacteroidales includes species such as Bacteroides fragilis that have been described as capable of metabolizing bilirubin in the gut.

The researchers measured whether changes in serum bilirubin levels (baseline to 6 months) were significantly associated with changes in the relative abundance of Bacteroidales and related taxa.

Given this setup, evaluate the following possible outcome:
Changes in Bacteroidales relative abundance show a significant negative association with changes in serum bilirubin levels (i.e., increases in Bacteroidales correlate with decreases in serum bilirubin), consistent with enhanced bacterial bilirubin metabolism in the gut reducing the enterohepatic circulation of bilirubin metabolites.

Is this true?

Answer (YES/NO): YES